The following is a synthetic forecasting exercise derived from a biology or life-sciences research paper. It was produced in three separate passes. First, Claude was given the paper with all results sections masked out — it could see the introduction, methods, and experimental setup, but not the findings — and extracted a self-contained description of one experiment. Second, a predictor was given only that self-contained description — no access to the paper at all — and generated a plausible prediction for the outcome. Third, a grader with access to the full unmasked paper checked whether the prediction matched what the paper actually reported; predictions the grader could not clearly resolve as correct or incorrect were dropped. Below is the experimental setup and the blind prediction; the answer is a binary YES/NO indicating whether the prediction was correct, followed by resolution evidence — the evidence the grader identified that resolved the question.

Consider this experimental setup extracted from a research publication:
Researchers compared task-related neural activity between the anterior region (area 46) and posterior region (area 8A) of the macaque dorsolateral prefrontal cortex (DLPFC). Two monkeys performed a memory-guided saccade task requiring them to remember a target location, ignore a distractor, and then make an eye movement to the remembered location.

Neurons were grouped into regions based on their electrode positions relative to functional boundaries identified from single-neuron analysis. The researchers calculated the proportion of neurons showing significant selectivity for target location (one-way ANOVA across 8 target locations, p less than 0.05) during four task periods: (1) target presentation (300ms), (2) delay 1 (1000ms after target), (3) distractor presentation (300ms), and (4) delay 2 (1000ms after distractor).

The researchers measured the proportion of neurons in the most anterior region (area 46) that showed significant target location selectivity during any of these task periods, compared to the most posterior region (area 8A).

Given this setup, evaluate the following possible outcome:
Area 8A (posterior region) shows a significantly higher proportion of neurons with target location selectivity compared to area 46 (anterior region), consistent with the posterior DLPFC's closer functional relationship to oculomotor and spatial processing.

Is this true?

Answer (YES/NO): YES